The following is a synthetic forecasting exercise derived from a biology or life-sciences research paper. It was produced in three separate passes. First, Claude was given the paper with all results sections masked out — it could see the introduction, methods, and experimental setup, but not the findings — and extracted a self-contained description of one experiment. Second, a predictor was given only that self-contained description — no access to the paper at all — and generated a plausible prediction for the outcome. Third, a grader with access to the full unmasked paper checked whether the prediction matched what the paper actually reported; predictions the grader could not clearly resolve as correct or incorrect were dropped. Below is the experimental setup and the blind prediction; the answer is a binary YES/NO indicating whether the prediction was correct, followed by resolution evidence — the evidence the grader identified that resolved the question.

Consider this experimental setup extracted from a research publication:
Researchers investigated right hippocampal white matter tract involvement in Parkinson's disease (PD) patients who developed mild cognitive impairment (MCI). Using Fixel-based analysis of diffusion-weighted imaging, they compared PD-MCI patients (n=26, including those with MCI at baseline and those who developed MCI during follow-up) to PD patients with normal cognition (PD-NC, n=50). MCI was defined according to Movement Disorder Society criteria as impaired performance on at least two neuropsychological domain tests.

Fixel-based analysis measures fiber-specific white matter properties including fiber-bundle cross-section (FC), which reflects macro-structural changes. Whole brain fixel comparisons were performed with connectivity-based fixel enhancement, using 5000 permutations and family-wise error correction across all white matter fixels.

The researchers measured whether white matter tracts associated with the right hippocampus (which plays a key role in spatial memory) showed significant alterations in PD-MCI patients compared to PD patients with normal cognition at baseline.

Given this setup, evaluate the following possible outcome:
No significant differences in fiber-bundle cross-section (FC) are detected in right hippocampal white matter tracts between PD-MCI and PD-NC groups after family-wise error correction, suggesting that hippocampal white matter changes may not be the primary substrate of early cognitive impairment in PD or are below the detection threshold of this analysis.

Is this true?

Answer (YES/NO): NO